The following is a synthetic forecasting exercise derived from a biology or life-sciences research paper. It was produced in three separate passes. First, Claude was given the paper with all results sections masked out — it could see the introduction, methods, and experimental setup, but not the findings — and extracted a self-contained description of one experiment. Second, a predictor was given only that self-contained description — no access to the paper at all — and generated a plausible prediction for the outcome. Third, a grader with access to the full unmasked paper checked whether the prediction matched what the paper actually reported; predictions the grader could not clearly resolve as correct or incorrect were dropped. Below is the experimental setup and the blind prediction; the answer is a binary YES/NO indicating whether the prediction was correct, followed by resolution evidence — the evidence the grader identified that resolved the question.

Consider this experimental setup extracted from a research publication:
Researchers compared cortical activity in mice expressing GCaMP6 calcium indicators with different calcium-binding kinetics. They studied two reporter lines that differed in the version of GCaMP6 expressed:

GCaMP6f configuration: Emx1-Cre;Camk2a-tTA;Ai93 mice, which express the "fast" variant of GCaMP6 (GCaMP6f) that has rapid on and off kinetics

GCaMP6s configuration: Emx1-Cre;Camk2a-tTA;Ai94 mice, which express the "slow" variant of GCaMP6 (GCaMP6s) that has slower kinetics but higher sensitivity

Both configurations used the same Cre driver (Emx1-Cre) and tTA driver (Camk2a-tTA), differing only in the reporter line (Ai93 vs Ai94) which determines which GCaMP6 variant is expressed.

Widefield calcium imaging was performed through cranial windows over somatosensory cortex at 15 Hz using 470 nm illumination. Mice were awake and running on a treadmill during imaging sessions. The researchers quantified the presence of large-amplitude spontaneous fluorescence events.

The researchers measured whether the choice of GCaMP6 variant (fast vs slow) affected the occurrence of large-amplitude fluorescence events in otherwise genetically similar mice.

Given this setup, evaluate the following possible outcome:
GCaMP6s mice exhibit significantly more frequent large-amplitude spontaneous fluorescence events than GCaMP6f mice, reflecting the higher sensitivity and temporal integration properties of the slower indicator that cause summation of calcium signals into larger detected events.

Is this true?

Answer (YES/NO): NO